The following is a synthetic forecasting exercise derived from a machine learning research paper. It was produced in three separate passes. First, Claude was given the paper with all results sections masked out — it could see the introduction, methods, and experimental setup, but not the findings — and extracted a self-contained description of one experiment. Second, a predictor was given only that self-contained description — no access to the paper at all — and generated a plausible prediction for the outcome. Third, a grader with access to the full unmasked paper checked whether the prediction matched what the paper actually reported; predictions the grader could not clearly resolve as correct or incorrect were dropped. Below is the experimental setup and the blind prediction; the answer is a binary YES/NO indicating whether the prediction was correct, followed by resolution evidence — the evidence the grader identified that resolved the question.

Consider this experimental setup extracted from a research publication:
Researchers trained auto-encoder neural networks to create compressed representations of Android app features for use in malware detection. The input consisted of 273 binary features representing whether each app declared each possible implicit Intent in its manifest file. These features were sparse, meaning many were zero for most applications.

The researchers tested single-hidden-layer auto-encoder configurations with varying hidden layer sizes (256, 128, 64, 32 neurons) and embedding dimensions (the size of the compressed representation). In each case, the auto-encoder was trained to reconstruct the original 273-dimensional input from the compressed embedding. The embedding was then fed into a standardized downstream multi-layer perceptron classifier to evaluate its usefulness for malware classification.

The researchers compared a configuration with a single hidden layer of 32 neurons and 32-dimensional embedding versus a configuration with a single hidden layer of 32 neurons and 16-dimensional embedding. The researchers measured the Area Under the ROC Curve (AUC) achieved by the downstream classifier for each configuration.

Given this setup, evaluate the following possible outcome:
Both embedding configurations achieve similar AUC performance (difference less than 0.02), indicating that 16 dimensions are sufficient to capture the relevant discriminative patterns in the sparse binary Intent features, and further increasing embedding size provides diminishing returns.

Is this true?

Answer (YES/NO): NO